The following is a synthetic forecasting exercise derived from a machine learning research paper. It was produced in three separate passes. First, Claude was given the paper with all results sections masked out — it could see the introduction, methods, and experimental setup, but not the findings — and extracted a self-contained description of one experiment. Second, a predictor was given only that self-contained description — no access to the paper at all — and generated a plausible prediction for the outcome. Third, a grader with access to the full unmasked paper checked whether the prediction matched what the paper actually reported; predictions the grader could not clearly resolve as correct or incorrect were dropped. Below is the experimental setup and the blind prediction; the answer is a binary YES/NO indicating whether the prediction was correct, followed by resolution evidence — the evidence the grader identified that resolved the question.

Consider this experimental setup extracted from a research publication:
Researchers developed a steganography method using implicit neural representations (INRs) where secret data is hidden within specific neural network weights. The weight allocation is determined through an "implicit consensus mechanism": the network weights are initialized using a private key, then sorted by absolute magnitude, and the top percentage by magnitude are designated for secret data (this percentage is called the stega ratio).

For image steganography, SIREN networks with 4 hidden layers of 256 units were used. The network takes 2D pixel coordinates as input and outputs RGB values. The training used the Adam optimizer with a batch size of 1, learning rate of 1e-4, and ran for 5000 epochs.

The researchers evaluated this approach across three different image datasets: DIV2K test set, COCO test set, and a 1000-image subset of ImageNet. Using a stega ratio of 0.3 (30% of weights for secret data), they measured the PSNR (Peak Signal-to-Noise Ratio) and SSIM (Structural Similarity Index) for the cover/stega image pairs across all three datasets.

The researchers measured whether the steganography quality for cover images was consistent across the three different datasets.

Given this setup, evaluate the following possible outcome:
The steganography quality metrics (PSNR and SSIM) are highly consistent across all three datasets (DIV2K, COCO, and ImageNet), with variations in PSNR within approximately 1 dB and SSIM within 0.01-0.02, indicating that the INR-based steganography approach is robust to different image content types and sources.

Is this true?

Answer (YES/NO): NO